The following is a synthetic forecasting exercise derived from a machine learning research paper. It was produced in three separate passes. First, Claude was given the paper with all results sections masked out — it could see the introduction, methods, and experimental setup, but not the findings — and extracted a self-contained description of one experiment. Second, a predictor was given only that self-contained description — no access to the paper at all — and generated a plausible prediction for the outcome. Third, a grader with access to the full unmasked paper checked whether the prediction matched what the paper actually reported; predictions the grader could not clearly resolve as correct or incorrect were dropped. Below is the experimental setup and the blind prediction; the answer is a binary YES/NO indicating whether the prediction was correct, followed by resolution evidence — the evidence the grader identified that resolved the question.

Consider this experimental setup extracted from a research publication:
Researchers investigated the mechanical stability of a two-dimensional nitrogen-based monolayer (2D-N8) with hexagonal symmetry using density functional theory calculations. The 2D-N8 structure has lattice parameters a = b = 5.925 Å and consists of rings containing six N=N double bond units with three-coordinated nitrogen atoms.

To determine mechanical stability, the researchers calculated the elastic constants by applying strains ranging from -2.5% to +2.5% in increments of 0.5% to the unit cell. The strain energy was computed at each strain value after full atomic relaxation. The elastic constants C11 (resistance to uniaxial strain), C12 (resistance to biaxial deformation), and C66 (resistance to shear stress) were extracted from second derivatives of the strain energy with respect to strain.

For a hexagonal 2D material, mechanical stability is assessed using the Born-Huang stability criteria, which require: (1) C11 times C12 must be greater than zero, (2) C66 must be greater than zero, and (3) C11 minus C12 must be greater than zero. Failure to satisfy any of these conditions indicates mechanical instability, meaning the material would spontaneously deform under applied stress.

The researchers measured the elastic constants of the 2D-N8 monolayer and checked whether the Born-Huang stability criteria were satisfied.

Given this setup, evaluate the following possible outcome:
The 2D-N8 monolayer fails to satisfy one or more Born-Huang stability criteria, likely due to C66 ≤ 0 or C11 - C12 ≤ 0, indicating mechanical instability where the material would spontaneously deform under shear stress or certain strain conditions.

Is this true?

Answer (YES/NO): NO